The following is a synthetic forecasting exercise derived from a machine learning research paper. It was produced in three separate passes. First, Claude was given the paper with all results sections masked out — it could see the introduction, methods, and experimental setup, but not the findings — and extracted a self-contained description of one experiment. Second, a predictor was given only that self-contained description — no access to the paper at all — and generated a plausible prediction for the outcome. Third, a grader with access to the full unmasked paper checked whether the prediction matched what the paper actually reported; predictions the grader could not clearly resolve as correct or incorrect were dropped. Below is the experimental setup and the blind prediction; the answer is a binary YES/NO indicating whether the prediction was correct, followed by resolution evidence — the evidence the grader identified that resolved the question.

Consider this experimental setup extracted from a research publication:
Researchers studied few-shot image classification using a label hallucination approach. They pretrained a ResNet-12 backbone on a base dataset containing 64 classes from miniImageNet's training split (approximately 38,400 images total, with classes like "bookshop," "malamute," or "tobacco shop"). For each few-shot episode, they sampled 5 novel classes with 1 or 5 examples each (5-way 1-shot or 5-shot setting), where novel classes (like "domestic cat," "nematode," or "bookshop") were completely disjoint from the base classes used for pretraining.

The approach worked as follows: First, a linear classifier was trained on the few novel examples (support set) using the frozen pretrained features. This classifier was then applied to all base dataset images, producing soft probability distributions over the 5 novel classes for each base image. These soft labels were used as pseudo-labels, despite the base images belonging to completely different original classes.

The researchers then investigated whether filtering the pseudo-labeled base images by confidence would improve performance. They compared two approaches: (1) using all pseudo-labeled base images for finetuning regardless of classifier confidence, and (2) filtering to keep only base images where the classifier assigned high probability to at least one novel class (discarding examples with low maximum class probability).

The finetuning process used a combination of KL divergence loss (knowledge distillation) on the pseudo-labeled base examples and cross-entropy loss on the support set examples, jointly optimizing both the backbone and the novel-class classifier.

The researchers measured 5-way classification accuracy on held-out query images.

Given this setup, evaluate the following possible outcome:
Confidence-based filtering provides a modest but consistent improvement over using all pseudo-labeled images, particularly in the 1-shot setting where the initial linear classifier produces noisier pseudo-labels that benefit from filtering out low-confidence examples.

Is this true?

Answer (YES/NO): NO